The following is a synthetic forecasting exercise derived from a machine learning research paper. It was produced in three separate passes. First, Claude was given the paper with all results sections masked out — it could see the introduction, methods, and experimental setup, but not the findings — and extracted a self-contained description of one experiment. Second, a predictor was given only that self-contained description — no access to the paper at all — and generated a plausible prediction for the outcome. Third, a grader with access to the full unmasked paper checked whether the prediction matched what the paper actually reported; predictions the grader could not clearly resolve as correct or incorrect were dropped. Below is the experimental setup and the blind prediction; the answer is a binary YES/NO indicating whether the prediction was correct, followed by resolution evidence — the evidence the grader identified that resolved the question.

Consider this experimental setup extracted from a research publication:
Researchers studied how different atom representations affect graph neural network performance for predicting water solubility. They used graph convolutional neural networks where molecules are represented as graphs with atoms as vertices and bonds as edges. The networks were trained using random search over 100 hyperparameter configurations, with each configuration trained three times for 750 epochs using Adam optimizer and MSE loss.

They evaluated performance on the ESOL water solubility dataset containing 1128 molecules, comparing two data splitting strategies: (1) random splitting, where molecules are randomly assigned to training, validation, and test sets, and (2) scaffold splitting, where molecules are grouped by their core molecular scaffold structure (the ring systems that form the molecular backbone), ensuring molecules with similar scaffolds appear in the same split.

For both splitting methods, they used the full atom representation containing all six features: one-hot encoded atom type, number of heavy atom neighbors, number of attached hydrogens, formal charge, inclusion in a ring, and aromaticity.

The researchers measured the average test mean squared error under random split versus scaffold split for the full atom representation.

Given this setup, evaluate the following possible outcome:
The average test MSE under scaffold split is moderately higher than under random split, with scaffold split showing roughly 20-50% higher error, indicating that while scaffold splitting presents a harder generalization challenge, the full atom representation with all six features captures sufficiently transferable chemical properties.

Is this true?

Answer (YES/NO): NO